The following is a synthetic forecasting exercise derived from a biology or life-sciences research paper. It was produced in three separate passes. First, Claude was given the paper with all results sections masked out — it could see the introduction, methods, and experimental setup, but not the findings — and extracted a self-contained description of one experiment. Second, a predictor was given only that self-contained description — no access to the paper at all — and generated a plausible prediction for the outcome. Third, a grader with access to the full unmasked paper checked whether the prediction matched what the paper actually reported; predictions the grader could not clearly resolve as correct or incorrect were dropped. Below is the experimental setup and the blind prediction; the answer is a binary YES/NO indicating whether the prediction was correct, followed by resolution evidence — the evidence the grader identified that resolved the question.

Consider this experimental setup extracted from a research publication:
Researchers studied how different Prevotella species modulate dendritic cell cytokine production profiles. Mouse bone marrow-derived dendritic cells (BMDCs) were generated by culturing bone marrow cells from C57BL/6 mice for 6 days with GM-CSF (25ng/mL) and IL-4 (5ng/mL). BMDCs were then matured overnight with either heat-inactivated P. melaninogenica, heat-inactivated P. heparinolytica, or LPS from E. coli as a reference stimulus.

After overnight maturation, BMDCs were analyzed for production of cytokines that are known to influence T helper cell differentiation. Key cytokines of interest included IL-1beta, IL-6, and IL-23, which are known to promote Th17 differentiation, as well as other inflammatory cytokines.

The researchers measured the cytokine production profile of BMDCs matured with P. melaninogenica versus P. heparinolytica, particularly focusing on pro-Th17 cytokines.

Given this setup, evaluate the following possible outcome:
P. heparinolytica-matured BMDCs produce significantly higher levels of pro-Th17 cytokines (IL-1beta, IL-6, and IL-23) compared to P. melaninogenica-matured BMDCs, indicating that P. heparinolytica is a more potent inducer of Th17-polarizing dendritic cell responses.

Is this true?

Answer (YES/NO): NO